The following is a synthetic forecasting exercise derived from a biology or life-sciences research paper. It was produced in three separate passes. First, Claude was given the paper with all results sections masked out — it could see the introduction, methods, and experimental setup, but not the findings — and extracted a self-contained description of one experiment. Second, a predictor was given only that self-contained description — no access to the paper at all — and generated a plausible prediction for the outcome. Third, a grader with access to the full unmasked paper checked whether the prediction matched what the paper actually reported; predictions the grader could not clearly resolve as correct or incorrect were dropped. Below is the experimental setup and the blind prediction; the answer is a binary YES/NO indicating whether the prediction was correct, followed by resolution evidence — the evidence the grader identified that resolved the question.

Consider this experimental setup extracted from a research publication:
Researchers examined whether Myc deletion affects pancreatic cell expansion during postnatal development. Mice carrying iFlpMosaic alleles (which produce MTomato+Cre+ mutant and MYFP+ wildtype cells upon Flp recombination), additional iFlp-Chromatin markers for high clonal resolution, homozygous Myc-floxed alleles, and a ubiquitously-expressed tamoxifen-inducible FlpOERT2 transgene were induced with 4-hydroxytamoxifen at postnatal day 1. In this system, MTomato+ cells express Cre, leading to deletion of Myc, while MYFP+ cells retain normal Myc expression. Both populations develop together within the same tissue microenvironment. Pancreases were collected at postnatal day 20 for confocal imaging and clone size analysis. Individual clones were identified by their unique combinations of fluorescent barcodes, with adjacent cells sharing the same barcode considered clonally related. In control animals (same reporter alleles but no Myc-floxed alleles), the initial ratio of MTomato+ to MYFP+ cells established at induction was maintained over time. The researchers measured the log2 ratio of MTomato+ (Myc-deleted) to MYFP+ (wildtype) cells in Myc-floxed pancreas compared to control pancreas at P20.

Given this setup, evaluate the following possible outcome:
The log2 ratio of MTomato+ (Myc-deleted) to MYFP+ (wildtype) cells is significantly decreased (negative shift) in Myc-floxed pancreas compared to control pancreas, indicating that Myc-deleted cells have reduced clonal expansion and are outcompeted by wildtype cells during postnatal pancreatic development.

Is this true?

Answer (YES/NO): YES